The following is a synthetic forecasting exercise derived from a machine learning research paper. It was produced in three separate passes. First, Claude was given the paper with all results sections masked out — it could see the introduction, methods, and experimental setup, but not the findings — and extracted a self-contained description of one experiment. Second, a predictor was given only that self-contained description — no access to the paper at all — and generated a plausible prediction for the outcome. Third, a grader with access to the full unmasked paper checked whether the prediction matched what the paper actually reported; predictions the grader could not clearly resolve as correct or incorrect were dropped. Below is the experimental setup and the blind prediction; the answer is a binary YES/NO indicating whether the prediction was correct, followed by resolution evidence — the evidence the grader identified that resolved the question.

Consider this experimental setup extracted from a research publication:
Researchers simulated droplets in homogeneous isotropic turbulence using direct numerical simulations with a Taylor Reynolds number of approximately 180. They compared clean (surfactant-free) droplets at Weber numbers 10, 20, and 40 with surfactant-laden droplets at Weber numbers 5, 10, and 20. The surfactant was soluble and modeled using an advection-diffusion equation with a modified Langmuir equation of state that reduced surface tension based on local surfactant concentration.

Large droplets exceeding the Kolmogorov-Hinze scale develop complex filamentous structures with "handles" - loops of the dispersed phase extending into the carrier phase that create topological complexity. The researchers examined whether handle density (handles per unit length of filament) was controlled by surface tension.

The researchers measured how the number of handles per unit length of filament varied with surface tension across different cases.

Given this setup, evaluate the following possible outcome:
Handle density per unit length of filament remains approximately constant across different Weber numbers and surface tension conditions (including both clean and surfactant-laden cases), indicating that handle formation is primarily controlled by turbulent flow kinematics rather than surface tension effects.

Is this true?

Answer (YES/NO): NO